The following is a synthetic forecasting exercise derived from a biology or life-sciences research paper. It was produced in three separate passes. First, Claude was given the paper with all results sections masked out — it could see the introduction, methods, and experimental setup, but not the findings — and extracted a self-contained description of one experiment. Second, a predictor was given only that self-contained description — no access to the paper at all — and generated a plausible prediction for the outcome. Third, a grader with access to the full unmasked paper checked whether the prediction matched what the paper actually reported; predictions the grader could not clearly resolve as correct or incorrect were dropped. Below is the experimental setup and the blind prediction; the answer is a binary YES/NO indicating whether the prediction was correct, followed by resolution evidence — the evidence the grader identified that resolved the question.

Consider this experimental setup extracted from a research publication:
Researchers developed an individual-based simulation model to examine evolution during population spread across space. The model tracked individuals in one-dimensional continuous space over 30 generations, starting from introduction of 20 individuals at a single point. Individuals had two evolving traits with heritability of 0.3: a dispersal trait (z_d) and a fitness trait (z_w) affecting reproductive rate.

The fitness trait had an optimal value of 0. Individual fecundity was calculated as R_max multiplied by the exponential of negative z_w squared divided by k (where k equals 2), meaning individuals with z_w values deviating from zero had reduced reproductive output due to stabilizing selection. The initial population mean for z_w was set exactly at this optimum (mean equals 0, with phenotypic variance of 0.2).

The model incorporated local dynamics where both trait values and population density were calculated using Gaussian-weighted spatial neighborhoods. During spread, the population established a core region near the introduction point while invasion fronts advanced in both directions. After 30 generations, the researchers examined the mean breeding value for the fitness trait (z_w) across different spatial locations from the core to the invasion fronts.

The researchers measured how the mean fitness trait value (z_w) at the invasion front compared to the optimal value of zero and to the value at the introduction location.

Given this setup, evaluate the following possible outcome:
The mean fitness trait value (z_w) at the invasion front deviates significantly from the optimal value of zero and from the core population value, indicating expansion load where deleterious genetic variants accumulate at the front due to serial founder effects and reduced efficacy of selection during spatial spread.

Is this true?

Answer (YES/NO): YES